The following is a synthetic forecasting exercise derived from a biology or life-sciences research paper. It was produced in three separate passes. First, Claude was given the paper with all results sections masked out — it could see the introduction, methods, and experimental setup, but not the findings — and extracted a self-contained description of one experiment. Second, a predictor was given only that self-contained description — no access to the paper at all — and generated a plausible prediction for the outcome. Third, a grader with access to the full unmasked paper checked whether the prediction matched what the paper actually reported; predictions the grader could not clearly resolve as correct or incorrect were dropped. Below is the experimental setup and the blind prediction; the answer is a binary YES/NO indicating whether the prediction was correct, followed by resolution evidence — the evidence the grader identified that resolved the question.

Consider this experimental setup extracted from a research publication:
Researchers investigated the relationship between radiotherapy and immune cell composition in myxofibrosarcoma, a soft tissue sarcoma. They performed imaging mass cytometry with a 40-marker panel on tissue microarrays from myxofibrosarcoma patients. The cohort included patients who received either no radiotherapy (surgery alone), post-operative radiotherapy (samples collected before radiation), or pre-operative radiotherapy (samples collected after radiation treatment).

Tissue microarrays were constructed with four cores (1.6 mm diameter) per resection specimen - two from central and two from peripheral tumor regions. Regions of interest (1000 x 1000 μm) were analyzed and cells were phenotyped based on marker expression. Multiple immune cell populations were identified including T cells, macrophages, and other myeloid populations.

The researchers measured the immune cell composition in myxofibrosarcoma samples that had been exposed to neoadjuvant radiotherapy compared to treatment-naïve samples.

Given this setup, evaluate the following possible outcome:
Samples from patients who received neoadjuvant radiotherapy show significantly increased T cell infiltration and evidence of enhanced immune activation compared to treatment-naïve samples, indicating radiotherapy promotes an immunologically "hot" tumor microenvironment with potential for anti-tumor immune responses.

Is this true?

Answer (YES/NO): NO